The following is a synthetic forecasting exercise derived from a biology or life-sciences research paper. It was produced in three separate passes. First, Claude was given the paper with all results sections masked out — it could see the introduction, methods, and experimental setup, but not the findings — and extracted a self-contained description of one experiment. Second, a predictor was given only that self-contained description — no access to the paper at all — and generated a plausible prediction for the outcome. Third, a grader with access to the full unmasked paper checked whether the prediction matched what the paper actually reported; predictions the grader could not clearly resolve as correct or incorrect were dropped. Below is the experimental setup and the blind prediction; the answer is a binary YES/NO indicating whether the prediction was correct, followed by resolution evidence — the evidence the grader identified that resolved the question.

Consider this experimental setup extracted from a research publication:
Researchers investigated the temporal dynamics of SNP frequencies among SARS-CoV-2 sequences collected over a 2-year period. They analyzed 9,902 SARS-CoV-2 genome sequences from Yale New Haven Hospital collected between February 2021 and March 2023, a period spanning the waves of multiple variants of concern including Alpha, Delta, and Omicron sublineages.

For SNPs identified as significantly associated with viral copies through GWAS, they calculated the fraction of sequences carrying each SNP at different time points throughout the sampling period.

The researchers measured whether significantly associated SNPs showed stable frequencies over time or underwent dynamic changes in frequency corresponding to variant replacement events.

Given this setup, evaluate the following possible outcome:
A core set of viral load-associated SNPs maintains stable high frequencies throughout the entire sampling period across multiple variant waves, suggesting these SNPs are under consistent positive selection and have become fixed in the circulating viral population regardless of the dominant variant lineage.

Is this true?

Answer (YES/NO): NO